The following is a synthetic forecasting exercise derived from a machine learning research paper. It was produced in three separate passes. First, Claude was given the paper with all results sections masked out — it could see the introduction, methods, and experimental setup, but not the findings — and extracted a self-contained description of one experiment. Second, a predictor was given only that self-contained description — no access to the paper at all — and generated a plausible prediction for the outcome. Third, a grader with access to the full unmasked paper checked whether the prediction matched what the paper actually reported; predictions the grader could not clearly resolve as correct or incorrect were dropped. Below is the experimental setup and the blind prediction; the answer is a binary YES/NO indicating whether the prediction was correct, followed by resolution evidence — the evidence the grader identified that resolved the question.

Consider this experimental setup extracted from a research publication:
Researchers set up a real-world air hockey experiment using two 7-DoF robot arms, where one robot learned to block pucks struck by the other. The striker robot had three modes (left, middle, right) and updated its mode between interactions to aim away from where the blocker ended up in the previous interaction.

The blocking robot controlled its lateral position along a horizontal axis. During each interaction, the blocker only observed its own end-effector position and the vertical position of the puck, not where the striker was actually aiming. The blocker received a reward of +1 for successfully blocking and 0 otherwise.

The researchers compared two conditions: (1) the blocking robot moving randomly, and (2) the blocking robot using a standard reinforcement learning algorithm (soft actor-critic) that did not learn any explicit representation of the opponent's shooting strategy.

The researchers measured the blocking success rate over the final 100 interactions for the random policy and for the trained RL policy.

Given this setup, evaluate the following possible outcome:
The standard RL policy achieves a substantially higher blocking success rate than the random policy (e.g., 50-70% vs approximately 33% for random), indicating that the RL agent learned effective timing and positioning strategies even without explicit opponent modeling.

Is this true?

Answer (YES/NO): NO